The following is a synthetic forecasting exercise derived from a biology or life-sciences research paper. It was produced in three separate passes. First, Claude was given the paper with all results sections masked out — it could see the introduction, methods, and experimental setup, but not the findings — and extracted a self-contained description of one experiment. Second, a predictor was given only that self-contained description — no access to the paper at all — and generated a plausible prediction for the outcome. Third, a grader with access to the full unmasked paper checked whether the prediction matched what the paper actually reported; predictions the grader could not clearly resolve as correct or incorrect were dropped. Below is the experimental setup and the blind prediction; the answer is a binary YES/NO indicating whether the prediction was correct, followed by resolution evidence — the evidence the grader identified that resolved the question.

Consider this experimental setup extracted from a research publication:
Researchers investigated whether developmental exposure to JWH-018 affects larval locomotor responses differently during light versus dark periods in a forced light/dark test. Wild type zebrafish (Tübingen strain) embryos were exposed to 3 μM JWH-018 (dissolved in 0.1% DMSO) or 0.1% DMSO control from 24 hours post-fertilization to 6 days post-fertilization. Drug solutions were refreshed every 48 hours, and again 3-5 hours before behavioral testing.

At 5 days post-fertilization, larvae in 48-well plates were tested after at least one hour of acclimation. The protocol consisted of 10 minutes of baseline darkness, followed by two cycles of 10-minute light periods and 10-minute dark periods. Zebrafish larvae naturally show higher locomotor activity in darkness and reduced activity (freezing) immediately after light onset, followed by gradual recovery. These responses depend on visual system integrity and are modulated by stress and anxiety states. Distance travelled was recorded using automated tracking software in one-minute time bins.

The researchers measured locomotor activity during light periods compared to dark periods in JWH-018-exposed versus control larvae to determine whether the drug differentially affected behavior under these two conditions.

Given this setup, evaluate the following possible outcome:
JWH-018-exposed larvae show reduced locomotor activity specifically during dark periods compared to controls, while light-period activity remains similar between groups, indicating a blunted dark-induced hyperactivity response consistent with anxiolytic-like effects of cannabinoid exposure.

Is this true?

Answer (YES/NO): NO